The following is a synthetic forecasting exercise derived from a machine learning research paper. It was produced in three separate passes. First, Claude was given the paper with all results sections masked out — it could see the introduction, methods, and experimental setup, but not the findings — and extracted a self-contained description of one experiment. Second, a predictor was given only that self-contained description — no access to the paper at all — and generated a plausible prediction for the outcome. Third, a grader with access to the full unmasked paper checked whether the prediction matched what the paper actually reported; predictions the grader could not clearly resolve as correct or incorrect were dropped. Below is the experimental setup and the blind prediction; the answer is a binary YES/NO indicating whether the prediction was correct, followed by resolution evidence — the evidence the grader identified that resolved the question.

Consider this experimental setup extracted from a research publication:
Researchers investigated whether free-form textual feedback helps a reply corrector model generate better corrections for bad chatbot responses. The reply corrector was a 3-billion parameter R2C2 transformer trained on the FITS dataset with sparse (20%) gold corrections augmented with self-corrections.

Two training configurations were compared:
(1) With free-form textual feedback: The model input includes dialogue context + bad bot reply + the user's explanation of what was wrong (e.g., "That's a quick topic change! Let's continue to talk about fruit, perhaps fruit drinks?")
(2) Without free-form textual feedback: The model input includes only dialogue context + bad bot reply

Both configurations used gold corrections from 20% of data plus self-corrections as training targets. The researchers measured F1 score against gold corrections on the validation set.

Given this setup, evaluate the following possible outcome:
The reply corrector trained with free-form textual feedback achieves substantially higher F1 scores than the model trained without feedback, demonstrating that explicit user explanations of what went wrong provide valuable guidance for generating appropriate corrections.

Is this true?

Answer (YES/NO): YES